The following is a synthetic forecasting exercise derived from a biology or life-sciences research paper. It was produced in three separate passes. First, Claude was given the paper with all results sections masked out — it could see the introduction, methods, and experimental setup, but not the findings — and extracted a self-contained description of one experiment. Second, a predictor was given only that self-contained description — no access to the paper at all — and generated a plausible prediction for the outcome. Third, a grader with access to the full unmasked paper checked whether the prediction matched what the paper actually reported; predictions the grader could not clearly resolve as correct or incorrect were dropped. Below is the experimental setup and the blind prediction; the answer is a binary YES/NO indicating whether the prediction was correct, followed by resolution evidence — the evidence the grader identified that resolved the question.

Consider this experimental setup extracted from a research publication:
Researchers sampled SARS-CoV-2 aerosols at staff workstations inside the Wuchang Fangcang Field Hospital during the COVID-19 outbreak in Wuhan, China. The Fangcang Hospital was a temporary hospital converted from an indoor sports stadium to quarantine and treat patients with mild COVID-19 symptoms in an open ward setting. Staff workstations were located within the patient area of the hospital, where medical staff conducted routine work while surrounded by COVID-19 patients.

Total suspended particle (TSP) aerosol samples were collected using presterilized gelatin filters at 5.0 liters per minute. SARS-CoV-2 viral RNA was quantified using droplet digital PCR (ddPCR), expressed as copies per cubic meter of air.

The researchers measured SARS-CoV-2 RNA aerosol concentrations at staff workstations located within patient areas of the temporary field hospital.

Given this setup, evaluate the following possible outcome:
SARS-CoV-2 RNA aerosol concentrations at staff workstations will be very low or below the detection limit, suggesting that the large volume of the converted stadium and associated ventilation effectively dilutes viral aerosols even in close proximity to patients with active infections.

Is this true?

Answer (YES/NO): NO